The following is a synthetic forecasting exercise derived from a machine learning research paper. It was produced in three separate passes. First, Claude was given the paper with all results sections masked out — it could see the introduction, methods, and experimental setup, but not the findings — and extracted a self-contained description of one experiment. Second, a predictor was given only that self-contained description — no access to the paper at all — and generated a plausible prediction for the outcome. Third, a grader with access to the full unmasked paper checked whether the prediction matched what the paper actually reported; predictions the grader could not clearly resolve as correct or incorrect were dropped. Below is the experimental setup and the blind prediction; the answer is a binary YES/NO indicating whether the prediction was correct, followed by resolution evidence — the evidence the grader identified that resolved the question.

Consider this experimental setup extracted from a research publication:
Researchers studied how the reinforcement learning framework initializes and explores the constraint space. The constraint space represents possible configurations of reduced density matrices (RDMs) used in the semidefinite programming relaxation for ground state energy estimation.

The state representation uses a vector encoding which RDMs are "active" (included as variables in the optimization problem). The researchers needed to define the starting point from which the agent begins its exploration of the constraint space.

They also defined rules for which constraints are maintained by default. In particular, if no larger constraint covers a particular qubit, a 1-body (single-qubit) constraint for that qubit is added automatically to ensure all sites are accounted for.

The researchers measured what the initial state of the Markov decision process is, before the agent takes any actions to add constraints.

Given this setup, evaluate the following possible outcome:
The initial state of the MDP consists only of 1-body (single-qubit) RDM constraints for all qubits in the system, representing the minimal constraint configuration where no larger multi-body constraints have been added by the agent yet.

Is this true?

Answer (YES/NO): YES